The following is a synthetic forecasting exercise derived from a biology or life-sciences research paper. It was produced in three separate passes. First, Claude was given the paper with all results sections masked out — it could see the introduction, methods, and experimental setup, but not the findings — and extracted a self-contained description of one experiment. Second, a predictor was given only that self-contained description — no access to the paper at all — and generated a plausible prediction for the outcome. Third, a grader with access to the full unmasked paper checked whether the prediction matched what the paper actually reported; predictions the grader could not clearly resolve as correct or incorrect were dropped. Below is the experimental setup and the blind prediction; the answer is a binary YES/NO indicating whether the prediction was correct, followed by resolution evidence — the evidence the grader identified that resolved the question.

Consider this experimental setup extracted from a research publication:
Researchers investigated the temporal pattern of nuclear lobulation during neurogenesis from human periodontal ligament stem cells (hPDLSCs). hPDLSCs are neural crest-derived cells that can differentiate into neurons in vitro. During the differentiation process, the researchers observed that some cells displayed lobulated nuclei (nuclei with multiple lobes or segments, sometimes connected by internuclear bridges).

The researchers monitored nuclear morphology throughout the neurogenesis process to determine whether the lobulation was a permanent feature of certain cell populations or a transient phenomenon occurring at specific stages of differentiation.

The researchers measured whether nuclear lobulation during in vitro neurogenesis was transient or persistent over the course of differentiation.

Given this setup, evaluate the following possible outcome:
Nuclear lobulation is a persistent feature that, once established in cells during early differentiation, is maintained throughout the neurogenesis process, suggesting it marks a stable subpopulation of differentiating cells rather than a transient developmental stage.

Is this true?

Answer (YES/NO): NO